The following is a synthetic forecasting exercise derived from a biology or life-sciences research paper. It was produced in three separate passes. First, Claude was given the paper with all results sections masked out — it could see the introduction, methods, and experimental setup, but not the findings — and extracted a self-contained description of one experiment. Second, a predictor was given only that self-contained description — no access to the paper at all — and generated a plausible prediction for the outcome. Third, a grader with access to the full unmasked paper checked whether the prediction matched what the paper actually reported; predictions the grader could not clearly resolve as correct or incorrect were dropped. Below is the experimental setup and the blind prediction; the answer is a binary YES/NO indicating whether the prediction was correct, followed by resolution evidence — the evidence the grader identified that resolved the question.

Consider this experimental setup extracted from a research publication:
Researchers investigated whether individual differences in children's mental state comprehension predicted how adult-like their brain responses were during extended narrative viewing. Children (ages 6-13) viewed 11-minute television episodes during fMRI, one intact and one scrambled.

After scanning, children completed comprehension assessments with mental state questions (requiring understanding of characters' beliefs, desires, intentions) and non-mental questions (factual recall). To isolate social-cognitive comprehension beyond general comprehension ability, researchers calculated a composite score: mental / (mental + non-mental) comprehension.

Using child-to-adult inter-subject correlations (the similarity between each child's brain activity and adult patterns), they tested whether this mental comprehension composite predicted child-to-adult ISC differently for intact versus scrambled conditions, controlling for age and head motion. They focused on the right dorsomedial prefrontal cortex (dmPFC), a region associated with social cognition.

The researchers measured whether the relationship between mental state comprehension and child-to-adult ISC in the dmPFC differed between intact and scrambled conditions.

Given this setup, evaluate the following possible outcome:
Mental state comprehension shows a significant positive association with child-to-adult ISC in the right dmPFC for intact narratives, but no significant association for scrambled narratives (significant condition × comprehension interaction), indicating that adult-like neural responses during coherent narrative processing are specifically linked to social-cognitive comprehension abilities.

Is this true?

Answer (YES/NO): NO